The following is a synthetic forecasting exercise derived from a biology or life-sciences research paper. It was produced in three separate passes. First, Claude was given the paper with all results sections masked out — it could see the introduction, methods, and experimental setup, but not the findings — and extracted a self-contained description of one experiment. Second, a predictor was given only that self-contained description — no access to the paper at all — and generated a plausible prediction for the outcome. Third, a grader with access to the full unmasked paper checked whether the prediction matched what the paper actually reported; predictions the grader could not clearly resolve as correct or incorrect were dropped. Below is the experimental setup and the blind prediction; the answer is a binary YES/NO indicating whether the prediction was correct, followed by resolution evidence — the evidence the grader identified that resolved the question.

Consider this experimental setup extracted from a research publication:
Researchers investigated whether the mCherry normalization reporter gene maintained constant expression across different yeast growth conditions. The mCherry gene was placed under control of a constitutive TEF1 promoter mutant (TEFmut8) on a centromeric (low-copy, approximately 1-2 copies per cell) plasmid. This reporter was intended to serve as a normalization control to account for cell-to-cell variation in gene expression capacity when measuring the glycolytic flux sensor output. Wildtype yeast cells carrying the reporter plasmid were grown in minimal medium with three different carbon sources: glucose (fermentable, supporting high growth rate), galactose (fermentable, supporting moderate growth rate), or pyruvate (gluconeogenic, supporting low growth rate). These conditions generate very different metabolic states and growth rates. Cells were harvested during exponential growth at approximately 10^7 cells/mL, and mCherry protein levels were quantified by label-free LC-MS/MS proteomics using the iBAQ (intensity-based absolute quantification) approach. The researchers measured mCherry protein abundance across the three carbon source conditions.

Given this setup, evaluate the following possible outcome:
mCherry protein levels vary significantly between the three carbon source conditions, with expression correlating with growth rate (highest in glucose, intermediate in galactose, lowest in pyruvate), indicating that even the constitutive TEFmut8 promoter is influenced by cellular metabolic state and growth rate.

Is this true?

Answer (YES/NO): NO